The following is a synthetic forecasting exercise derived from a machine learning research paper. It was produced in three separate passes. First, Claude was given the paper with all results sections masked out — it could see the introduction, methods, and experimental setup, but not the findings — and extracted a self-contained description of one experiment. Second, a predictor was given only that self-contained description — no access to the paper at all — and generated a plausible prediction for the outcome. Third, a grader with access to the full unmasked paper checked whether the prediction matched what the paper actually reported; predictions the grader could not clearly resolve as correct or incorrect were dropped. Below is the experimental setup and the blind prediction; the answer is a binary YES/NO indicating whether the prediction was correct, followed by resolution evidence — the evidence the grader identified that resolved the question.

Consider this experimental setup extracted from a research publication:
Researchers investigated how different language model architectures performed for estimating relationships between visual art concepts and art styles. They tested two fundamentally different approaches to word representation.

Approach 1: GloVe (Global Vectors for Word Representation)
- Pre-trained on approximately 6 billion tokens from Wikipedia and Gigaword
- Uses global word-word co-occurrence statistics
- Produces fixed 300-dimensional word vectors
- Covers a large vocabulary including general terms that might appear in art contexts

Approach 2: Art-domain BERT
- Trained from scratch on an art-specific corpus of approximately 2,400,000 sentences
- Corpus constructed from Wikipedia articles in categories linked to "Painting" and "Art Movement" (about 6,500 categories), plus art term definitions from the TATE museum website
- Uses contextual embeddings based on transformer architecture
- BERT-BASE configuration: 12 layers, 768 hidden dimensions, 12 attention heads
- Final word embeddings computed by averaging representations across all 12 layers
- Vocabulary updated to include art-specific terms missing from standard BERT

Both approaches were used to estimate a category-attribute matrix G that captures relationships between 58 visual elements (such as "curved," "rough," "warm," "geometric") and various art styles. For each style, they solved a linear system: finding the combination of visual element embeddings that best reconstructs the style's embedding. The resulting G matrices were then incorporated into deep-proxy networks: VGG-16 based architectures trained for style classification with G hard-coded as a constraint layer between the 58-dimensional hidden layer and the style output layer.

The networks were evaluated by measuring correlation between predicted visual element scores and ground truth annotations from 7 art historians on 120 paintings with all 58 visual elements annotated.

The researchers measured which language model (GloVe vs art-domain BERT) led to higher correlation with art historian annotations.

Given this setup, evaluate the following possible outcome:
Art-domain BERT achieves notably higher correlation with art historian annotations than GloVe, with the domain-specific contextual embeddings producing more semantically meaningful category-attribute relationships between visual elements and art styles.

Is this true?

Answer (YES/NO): NO